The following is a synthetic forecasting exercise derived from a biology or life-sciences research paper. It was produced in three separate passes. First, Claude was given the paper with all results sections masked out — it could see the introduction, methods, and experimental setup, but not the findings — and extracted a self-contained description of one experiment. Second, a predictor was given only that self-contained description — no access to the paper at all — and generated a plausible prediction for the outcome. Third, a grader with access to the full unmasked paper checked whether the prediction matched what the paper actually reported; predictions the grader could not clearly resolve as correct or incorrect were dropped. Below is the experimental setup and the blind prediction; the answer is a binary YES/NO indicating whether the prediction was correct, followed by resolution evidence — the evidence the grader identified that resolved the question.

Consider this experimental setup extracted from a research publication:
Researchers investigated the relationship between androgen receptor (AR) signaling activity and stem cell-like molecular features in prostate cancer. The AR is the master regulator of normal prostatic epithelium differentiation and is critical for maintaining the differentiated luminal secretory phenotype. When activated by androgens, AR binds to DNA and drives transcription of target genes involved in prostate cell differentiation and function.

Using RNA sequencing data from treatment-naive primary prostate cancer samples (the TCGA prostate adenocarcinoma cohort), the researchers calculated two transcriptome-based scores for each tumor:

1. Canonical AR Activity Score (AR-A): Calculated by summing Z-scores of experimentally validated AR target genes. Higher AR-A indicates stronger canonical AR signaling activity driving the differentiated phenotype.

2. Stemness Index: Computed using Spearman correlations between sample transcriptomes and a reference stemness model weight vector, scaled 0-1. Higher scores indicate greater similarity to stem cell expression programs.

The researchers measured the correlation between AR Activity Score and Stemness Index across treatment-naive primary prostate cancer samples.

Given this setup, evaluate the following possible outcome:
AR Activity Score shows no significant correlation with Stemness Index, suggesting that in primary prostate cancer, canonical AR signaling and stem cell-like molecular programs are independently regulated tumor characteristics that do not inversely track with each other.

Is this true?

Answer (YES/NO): NO